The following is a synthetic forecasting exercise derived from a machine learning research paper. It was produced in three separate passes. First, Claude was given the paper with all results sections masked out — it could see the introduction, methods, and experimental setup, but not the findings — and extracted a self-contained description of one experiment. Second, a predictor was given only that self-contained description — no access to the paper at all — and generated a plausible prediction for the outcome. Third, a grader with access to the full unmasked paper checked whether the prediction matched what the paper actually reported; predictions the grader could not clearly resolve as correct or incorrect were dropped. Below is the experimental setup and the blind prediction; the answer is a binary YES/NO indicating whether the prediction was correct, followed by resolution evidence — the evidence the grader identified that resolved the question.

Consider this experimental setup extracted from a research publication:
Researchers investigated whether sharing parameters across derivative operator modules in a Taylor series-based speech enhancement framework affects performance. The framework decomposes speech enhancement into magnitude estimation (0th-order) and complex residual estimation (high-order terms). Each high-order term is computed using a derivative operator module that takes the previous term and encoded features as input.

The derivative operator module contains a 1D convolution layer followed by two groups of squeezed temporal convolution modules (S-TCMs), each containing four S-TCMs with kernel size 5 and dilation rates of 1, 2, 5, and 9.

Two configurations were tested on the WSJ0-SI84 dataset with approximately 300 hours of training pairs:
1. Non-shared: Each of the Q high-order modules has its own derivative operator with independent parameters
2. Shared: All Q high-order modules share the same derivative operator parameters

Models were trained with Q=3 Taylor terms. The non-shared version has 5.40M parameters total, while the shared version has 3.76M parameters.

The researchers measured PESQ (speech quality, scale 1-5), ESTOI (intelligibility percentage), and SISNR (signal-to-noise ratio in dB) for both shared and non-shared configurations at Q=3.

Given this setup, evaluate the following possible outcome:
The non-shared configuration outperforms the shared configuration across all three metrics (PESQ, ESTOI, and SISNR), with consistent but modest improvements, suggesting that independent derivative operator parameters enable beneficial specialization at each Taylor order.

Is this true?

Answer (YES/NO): YES